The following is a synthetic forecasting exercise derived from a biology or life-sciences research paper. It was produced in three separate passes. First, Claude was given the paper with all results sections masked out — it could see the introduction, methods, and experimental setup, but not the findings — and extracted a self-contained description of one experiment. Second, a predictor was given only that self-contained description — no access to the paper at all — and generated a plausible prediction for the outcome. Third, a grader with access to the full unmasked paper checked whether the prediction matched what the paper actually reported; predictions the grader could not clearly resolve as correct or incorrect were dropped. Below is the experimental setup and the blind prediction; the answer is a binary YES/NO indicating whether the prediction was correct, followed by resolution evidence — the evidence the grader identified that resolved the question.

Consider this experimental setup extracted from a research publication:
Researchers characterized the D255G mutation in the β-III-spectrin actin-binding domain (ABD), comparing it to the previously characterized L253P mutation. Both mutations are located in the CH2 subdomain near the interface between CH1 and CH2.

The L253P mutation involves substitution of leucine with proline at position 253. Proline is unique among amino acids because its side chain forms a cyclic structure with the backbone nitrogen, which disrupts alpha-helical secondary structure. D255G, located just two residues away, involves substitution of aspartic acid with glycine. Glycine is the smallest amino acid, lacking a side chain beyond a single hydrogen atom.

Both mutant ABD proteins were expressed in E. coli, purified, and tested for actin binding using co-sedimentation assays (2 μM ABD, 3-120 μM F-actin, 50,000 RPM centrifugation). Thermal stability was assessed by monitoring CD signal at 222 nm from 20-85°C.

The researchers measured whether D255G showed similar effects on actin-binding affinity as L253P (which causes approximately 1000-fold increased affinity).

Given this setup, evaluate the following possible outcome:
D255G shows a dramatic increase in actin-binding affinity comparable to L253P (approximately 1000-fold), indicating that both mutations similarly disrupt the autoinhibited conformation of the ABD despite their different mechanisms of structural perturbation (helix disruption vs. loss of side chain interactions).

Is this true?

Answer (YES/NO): NO